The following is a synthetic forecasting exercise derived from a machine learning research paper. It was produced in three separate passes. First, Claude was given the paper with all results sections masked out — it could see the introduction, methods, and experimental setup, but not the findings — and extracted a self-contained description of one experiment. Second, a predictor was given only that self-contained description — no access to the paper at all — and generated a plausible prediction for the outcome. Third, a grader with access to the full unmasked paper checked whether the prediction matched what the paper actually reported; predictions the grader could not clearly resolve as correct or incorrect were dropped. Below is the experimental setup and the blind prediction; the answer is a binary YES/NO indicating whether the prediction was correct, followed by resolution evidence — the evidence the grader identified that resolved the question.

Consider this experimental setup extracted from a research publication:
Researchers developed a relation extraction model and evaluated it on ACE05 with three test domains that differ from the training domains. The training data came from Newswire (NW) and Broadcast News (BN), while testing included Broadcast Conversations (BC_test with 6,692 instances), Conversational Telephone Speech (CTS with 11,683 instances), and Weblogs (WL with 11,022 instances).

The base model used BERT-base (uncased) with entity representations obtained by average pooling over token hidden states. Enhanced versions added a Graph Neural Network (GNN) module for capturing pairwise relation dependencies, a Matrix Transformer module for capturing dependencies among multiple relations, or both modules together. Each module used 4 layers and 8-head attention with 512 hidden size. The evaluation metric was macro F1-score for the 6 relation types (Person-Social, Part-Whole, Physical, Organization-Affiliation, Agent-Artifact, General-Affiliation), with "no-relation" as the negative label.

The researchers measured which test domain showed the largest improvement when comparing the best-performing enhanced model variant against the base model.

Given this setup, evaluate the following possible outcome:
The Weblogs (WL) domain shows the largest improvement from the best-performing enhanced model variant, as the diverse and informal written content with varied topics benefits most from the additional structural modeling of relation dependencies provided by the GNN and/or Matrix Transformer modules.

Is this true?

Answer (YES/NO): NO